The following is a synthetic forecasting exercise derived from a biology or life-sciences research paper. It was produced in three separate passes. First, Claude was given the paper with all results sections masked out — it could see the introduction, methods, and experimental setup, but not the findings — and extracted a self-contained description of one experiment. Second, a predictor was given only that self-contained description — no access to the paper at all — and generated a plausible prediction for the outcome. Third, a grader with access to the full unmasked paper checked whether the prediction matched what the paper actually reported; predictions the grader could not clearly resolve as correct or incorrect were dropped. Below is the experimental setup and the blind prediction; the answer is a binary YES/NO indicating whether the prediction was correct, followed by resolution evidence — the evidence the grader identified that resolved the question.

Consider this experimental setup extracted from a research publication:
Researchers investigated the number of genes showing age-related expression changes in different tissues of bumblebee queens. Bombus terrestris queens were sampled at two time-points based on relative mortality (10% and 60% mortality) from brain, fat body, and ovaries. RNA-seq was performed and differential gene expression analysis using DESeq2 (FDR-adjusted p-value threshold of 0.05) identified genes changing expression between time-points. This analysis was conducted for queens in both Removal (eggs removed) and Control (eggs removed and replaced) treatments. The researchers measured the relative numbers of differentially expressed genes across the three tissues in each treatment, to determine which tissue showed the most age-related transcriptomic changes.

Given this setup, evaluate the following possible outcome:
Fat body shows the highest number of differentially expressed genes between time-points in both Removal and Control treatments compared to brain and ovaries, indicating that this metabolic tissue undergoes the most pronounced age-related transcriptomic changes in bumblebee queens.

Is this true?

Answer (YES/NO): YES